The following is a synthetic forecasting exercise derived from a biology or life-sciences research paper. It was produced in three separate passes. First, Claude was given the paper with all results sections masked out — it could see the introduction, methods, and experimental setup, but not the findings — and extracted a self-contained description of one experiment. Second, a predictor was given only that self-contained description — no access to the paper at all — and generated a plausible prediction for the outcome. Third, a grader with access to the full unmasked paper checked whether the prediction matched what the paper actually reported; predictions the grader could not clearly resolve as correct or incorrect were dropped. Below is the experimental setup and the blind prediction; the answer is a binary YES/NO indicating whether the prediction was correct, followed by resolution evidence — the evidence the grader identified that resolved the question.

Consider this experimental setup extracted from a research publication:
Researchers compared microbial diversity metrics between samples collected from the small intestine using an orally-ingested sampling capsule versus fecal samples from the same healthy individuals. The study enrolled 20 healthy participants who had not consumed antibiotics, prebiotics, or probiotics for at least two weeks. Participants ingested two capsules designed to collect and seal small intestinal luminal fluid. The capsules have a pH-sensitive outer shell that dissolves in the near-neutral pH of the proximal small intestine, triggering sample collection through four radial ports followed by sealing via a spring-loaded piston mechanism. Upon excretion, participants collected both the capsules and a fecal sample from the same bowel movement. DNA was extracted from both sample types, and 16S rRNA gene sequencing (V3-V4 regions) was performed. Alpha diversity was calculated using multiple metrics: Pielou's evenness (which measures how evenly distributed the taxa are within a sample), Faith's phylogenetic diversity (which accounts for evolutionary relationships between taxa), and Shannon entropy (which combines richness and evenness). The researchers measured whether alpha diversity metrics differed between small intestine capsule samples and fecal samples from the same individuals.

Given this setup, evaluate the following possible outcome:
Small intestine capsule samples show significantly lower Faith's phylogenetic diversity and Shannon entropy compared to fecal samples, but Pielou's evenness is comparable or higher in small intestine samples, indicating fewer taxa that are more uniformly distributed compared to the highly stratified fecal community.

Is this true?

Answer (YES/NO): NO